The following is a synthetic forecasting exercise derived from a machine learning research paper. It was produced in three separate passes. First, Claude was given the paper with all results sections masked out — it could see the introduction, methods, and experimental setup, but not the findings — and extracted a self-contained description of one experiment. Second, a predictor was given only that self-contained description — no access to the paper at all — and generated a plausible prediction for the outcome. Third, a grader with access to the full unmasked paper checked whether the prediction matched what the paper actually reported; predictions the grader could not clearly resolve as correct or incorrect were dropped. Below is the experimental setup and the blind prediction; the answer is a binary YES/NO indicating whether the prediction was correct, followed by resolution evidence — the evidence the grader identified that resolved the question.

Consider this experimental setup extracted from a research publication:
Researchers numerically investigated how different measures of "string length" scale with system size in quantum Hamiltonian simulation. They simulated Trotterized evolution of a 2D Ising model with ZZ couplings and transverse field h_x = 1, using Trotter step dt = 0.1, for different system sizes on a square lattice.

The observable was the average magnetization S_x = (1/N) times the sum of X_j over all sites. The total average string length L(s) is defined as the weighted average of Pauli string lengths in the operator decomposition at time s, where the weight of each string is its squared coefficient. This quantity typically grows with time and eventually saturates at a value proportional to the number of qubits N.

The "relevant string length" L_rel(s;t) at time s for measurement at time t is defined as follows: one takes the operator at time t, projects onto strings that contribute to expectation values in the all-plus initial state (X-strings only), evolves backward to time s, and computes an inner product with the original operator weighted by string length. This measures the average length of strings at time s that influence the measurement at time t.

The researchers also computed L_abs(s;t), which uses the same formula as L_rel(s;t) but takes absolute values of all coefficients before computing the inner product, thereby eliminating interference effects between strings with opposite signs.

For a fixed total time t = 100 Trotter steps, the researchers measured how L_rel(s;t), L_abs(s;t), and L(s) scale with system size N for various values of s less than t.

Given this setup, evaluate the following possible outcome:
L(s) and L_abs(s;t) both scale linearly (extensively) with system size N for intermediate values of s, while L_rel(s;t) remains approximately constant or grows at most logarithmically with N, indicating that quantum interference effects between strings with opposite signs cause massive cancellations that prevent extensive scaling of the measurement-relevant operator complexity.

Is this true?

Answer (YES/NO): YES